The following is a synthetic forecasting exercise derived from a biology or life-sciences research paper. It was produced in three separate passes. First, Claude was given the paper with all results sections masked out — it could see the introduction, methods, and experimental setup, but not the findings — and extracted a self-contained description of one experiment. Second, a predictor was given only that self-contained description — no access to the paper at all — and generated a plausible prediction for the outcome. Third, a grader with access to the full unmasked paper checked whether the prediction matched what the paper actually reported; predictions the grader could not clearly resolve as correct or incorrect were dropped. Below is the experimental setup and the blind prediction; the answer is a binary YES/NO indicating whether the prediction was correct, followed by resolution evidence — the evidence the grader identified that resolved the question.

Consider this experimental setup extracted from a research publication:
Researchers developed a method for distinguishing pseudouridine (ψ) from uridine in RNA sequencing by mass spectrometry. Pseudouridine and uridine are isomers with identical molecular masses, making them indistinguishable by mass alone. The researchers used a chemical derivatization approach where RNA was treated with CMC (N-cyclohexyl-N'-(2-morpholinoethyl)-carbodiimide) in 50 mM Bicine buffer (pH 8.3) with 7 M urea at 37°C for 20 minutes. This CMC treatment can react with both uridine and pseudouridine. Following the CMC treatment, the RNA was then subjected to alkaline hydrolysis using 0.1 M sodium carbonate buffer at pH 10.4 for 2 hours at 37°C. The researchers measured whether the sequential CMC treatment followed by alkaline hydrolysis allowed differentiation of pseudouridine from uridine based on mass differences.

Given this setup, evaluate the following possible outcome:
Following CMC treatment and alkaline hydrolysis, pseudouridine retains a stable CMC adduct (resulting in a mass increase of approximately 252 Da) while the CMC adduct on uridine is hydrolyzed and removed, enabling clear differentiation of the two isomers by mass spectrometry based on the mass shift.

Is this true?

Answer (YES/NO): YES